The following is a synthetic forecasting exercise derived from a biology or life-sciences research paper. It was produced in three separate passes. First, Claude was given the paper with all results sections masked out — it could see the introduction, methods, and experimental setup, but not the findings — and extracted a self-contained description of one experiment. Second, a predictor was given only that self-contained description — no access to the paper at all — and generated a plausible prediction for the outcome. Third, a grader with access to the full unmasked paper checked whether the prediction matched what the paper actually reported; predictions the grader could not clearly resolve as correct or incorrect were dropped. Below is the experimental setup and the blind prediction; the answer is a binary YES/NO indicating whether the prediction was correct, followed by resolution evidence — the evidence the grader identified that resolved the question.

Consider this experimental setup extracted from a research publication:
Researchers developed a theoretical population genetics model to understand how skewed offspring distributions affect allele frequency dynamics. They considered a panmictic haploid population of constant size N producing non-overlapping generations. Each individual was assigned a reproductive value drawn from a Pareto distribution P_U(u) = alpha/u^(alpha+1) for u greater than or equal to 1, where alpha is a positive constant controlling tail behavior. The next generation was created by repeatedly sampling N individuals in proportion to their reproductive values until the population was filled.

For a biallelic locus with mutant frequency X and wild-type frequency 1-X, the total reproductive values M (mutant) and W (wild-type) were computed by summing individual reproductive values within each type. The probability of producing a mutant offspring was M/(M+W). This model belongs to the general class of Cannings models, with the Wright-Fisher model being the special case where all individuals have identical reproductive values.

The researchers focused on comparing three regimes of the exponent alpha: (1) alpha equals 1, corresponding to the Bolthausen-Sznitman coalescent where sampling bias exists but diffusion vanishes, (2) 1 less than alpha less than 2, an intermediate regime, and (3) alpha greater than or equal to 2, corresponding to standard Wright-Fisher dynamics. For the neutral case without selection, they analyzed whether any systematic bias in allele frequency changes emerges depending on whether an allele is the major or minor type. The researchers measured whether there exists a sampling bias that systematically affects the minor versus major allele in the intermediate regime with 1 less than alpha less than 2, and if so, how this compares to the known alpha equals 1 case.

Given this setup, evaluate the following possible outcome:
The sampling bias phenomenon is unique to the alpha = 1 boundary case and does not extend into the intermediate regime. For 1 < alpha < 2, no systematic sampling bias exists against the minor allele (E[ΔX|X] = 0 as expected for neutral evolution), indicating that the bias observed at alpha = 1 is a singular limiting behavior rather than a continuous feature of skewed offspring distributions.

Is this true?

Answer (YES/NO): NO